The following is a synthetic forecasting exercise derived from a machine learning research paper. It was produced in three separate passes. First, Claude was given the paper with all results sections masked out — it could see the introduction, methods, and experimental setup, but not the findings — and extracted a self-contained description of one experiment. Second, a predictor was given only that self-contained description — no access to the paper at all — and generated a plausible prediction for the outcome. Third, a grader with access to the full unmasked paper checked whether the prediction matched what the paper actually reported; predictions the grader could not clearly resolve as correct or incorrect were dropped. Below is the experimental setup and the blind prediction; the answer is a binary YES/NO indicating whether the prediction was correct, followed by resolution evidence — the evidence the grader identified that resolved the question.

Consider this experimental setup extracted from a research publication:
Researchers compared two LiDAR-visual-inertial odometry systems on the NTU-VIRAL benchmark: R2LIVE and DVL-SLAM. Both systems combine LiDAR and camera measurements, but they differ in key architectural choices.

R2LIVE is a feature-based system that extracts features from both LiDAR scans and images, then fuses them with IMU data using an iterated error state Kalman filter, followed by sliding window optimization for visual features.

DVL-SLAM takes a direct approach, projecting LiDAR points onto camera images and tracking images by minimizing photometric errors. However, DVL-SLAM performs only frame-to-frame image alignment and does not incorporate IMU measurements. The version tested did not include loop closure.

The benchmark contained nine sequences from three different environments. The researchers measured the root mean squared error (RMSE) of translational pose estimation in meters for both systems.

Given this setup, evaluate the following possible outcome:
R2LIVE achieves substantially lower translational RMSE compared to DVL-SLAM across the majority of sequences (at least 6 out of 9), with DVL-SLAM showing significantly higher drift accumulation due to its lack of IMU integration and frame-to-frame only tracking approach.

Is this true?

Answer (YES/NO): YES